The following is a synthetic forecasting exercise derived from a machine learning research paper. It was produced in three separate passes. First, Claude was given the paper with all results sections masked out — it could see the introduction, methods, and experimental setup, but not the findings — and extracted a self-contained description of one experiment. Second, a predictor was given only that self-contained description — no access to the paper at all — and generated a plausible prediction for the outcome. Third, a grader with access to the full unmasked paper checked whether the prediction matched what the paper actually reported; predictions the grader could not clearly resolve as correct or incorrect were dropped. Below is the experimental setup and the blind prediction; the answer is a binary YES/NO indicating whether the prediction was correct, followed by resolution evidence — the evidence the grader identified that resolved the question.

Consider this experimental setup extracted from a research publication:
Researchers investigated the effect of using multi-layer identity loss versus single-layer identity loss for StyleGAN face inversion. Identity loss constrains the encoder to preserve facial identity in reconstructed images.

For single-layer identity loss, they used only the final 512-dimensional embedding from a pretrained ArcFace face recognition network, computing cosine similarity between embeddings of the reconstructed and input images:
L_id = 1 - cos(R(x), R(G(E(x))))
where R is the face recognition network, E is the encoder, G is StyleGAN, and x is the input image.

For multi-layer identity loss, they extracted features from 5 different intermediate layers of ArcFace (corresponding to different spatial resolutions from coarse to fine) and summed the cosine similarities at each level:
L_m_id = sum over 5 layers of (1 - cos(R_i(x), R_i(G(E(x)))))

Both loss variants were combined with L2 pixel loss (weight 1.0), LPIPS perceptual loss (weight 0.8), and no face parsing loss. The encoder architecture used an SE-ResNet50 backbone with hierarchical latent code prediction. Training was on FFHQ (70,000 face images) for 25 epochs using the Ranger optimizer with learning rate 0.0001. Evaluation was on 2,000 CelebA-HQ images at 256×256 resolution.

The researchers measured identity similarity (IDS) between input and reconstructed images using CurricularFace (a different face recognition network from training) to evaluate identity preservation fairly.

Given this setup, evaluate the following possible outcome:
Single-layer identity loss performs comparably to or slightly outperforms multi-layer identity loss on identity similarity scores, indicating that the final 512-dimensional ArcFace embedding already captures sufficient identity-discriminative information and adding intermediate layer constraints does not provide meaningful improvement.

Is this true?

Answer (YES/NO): NO